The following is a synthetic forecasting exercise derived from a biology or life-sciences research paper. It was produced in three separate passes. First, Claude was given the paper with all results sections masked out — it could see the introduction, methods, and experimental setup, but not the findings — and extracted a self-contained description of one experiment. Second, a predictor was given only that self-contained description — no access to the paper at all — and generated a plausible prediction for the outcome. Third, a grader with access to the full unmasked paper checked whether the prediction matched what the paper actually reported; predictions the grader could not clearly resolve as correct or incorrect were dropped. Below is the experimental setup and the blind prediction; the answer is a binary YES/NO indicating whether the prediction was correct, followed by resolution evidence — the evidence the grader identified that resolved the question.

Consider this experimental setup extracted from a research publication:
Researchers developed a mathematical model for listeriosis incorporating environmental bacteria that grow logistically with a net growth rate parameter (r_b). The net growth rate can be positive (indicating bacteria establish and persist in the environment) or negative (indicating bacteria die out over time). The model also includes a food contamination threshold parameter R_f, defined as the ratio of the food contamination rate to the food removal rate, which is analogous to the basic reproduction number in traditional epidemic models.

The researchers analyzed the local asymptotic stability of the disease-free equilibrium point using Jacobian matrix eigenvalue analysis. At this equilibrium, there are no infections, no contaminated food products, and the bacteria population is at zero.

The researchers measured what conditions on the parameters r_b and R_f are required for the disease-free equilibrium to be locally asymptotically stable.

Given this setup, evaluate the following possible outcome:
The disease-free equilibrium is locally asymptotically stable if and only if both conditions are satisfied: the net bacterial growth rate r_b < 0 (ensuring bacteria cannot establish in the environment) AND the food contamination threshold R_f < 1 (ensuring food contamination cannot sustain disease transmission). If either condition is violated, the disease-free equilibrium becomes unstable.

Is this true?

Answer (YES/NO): YES